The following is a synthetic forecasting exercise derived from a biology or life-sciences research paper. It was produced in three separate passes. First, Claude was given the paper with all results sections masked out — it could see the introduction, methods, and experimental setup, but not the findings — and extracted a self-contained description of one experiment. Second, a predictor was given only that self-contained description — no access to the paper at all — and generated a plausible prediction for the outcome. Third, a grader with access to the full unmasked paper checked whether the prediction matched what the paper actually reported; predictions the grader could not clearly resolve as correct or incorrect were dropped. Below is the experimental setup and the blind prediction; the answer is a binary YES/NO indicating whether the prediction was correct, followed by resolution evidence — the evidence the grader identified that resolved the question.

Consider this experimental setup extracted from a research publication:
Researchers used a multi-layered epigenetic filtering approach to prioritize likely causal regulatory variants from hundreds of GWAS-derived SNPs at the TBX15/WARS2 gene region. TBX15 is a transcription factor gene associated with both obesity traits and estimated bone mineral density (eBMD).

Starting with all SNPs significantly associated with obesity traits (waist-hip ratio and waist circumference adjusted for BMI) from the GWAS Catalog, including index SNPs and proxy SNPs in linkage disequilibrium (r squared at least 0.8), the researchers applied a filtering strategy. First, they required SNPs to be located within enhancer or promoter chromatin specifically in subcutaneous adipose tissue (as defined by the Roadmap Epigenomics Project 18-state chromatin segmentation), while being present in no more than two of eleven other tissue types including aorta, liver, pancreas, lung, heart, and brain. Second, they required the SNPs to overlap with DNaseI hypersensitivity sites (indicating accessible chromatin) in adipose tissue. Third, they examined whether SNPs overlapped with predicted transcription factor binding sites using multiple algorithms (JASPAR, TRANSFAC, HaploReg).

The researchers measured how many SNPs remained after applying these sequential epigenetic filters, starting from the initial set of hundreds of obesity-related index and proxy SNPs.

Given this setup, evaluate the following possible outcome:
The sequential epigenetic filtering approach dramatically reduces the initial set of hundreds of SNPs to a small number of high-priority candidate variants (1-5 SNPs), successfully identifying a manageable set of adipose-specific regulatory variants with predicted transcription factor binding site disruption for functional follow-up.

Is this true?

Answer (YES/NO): NO